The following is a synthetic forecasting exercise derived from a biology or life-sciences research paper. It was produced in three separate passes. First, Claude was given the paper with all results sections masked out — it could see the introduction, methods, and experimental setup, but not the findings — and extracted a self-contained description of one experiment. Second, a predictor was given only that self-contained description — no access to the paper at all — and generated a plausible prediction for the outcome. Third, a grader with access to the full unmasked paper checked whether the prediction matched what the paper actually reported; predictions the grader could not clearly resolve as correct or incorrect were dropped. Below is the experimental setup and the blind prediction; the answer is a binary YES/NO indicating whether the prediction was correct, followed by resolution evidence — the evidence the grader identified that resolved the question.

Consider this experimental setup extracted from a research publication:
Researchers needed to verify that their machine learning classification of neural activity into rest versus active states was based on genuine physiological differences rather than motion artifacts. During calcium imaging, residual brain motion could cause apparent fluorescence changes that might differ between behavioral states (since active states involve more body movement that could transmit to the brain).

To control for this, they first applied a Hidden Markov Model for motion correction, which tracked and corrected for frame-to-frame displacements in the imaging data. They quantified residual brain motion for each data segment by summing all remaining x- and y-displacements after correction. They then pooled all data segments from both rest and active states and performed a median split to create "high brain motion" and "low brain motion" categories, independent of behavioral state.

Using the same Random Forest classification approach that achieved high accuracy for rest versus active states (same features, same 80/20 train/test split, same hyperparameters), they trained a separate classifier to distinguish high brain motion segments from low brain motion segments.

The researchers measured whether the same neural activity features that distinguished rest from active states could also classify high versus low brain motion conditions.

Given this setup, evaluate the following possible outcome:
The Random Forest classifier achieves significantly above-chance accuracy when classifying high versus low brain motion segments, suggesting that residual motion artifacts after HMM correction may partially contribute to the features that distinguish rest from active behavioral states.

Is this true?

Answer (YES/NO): NO